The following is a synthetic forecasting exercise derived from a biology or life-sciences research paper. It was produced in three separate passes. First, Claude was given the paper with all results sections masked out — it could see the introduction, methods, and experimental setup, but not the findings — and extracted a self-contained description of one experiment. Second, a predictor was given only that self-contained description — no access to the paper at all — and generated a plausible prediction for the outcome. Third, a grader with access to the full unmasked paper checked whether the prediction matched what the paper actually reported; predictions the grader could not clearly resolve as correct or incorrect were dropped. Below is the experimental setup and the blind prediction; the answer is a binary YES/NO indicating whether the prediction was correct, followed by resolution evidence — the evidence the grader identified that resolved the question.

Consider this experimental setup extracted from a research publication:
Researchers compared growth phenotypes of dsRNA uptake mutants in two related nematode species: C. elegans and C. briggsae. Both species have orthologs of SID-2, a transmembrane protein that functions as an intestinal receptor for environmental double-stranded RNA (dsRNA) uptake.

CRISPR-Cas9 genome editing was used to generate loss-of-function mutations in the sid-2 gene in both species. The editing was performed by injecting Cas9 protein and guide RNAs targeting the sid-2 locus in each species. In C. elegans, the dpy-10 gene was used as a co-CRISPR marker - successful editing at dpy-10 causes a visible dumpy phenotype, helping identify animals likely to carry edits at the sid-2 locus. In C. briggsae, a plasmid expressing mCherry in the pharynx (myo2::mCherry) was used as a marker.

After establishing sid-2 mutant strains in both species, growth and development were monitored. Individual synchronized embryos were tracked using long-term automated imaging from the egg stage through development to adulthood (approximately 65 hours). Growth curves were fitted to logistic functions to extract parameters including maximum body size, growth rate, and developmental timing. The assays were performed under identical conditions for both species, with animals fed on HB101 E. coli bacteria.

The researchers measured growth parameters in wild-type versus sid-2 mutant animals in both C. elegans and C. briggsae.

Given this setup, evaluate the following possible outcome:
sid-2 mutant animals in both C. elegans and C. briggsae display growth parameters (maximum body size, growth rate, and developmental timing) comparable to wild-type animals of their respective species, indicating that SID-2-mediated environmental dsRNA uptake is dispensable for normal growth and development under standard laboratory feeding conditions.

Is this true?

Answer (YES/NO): NO